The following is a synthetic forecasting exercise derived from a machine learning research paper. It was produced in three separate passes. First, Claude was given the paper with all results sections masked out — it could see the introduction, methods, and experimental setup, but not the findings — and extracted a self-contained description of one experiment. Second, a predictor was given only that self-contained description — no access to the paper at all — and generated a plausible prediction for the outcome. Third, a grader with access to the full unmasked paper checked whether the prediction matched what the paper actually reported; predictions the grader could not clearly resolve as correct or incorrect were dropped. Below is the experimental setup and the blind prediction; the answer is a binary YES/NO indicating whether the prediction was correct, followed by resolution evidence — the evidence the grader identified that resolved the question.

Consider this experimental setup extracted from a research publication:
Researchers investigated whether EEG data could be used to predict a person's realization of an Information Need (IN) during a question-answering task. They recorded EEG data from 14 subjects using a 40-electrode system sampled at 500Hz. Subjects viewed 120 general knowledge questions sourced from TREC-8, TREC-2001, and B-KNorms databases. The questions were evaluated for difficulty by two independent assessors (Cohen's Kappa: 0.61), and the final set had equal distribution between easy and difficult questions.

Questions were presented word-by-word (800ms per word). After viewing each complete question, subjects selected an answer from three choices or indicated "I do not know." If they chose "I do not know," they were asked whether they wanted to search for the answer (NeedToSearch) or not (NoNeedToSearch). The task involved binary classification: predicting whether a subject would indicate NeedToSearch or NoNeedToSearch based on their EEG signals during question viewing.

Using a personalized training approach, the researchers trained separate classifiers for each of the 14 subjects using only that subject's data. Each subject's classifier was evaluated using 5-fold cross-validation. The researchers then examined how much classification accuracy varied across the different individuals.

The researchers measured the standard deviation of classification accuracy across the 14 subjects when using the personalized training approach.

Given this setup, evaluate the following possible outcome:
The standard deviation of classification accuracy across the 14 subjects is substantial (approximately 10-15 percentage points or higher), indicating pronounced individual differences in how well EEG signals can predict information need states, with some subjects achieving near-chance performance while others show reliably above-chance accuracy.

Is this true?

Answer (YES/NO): YES